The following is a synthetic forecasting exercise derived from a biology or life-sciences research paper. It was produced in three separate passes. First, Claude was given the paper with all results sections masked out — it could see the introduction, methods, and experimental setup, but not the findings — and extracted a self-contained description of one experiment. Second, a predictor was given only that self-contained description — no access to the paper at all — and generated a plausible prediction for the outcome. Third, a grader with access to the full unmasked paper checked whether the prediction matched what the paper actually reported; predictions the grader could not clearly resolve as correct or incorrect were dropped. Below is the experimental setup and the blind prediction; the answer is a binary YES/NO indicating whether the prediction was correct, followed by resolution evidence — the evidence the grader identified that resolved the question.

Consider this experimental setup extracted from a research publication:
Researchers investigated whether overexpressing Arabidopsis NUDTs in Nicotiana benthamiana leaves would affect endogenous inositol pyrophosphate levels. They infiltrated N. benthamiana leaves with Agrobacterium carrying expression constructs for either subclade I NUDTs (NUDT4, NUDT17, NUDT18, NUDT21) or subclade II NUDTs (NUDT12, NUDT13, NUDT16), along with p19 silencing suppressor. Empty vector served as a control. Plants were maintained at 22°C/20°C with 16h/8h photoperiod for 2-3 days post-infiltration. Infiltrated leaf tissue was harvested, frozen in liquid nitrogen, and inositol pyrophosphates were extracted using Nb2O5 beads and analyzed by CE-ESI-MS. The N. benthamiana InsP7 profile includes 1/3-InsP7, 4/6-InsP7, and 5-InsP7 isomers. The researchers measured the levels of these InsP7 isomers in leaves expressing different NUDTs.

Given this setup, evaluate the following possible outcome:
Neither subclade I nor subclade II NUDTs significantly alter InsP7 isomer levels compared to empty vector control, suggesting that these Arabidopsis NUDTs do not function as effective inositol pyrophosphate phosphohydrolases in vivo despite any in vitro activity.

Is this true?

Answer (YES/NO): NO